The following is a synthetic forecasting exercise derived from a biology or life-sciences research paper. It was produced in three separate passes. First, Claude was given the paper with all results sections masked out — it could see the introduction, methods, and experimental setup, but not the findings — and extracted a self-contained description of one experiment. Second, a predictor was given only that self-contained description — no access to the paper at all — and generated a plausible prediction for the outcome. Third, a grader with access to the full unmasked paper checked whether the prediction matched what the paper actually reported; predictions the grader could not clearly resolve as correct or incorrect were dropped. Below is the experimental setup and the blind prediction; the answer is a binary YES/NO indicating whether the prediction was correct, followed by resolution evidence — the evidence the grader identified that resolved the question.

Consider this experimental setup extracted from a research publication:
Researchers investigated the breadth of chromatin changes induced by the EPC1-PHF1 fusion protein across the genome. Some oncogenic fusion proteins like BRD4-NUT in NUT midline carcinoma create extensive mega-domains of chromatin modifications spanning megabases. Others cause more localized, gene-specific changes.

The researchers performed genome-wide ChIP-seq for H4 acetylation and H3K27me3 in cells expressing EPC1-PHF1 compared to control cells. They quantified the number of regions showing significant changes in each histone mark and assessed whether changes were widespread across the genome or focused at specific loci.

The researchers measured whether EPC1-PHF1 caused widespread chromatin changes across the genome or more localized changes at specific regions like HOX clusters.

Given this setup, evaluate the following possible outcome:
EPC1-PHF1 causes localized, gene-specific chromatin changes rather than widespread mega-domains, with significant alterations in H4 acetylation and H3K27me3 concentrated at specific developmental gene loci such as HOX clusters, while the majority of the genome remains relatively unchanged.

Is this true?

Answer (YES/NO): YES